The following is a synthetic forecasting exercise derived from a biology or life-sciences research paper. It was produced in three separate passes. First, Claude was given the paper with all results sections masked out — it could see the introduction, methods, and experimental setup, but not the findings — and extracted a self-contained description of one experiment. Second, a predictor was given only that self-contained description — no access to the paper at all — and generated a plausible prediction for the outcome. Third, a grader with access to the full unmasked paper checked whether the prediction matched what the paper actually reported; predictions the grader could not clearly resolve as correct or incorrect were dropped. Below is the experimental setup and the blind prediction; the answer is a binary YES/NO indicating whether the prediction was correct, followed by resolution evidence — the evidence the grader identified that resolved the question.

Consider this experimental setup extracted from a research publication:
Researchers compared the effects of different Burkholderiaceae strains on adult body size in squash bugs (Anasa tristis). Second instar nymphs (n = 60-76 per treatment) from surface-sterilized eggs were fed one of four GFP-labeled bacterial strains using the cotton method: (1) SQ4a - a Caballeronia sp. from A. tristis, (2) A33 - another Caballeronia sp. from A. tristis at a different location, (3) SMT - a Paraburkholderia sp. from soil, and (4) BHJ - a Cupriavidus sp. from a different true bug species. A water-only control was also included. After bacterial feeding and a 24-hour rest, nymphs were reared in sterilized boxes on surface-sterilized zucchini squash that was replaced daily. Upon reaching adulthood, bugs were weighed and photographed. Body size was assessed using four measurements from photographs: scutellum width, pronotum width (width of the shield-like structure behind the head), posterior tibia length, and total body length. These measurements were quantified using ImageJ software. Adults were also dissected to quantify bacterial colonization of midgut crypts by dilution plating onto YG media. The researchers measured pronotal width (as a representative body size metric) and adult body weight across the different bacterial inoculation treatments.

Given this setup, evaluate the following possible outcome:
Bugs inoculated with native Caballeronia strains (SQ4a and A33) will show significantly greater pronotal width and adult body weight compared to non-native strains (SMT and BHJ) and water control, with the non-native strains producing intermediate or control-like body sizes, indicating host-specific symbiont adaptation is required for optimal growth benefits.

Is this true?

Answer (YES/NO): NO